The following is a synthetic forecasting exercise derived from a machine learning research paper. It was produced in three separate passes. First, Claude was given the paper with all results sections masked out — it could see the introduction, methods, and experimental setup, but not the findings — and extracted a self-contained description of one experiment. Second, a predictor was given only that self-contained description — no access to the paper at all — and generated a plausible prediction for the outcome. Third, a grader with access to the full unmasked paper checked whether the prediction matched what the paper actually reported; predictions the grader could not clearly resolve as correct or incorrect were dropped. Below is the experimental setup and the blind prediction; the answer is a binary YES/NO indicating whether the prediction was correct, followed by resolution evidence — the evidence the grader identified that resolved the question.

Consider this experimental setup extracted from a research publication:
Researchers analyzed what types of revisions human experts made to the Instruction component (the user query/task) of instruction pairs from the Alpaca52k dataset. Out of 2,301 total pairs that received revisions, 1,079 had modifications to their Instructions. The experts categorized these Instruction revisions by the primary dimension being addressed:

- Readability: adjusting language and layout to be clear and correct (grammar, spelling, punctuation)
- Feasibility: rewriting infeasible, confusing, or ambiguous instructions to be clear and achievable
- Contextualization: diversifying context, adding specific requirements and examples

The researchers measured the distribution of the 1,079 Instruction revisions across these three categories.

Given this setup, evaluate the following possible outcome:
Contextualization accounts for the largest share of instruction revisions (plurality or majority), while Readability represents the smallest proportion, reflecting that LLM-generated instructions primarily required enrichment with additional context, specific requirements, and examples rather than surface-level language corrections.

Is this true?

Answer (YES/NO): NO